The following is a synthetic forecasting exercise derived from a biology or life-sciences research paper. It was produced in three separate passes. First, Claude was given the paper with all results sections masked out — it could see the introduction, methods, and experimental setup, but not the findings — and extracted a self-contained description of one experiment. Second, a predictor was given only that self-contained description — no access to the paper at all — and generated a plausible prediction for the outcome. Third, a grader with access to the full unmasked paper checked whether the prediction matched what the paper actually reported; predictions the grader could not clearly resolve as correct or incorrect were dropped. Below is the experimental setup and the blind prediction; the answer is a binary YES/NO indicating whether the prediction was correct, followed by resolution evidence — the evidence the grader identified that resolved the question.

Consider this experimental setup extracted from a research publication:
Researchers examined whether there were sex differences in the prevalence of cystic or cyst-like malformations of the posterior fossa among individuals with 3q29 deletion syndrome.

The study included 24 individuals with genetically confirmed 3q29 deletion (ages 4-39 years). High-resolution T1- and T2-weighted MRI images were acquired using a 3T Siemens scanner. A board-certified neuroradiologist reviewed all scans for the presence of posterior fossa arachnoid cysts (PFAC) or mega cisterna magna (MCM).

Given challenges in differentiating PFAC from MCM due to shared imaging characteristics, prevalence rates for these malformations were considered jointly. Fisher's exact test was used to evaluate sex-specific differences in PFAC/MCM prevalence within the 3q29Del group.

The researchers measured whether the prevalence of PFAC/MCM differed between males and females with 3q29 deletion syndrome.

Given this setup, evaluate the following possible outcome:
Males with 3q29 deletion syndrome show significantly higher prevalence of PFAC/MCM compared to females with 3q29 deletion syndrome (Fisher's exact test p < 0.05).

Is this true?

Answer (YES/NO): NO